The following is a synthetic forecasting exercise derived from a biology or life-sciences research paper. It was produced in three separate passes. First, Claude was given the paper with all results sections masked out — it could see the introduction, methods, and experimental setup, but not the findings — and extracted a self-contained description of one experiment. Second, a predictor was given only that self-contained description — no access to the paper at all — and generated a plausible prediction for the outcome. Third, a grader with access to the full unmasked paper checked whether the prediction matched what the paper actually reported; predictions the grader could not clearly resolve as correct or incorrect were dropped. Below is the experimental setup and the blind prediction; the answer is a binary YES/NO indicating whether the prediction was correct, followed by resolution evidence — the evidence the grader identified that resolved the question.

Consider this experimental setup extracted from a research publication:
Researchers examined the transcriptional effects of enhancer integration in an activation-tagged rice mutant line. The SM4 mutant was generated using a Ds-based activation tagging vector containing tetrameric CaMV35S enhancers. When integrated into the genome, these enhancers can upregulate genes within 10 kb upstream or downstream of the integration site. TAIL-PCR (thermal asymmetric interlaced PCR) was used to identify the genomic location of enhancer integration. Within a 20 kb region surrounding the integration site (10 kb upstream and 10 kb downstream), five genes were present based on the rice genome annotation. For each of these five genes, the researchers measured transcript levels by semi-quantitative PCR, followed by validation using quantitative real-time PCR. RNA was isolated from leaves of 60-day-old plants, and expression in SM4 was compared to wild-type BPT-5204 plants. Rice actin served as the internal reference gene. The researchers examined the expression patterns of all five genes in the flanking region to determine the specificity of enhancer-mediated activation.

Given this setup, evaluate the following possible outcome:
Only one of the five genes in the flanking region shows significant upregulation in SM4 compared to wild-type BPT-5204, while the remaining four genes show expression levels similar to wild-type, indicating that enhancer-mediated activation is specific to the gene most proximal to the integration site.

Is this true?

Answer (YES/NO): NO